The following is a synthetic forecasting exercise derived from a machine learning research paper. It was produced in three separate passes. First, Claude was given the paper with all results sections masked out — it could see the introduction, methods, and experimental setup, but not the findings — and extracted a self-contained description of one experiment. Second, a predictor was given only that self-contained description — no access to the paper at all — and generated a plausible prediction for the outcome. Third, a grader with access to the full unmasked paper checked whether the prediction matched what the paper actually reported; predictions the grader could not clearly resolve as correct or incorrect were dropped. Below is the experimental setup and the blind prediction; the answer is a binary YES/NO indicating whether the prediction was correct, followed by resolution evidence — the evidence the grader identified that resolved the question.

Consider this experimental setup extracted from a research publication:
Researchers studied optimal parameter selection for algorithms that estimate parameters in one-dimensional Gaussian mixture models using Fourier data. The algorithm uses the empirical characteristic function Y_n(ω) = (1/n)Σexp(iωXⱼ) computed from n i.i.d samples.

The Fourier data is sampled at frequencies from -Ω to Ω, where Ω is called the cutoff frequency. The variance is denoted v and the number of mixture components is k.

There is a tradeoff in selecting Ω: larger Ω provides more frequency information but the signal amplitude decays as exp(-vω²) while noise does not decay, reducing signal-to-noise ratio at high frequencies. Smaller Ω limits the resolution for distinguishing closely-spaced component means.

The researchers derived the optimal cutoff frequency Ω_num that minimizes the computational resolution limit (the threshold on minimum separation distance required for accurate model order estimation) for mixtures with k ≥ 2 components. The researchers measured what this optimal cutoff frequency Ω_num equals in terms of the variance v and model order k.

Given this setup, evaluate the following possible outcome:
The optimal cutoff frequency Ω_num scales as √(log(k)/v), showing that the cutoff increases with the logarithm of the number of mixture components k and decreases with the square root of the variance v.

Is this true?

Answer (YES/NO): NO